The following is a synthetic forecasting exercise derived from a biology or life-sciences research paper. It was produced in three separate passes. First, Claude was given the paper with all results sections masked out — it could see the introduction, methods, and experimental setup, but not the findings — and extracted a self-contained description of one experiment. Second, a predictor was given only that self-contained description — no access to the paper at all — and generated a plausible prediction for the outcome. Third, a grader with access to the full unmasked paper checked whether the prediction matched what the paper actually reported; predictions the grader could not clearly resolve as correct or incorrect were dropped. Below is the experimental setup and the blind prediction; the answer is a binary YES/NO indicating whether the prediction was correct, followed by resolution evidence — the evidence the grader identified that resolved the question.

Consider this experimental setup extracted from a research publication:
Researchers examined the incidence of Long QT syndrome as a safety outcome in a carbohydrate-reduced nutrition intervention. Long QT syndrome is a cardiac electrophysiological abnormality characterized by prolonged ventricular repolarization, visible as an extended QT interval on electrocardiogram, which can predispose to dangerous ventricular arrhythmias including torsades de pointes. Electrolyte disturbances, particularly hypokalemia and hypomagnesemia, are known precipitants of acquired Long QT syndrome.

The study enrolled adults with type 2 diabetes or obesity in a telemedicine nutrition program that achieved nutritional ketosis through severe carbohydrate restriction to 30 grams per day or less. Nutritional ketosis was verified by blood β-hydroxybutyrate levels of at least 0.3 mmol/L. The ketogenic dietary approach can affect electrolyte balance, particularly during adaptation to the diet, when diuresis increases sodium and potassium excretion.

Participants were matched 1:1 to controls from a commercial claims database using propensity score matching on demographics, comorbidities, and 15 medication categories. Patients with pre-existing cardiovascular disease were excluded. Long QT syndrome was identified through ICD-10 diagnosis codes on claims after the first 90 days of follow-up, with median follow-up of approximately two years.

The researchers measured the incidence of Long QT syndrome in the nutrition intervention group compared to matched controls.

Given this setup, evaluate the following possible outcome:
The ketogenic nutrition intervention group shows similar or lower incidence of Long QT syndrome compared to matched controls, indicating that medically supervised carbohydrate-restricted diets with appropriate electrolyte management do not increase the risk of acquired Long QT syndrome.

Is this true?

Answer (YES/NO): YES